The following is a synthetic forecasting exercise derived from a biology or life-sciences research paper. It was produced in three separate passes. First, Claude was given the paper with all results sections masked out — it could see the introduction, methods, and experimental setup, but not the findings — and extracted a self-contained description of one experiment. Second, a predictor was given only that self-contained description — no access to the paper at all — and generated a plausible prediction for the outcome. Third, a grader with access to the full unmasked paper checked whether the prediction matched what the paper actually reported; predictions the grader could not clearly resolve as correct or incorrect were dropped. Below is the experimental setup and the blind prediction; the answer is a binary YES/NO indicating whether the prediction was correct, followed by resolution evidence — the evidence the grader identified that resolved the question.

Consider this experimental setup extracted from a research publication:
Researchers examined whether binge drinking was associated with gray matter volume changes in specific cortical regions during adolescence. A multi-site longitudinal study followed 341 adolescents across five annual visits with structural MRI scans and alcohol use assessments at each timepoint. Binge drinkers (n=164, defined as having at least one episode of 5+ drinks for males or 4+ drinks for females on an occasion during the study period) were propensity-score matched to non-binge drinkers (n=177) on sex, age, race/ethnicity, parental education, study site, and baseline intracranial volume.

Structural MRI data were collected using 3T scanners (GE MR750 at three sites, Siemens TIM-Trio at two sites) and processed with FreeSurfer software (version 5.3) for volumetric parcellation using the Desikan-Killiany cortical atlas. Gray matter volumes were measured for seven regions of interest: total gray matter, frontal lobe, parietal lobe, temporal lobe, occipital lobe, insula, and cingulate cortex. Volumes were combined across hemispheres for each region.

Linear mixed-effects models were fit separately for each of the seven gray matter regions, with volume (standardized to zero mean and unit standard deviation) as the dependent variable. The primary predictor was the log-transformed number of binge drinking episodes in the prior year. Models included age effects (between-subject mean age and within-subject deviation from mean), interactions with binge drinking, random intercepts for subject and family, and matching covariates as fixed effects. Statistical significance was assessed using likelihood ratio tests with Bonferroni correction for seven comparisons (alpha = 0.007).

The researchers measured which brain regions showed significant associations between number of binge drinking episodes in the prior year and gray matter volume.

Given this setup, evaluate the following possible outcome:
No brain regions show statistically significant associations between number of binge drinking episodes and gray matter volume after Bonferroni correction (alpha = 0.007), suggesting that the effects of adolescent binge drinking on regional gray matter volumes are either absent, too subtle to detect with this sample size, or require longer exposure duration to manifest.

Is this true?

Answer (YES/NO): NO